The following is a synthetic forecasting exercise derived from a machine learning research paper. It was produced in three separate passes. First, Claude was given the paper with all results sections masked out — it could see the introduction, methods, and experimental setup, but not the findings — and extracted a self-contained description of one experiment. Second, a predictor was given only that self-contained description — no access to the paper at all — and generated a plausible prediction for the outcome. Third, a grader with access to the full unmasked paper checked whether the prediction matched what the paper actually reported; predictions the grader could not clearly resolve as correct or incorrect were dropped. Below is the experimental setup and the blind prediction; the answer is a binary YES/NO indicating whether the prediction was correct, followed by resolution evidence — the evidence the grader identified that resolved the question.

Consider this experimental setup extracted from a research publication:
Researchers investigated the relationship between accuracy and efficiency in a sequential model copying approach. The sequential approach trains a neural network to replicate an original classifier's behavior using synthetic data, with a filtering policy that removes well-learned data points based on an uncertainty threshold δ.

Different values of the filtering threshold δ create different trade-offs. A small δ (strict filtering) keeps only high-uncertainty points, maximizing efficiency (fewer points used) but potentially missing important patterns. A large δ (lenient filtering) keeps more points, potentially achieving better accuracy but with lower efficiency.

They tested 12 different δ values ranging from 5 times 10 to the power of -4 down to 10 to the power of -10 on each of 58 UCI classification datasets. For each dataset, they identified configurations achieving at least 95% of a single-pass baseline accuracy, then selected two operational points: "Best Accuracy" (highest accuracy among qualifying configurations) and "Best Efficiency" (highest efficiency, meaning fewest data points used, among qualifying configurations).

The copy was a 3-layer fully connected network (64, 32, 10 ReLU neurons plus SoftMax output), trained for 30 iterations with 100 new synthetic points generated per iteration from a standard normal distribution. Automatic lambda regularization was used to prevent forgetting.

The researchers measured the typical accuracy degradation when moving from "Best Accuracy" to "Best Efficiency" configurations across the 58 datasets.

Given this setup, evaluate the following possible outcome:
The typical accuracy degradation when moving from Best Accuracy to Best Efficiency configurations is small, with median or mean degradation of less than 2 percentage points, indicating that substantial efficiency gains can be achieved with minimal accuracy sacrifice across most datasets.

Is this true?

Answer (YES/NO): NO